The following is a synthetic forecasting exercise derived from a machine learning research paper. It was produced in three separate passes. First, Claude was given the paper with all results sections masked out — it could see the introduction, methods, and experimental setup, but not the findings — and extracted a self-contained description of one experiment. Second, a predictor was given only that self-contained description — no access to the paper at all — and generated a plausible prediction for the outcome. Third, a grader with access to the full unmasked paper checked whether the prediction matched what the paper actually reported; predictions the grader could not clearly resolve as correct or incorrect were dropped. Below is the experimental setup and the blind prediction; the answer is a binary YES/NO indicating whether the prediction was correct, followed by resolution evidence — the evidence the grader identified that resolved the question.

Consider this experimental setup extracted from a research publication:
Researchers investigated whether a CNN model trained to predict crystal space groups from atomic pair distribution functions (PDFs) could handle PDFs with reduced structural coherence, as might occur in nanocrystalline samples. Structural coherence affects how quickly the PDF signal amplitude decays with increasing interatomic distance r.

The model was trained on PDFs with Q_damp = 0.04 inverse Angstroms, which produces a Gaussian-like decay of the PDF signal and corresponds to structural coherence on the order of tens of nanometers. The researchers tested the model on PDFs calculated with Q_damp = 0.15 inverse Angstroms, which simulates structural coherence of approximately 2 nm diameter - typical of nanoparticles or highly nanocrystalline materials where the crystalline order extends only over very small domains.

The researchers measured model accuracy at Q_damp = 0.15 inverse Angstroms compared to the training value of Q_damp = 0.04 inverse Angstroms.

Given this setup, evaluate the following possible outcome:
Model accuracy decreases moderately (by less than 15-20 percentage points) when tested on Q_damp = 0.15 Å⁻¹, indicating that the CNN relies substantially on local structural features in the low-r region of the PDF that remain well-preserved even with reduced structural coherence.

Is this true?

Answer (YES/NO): NO